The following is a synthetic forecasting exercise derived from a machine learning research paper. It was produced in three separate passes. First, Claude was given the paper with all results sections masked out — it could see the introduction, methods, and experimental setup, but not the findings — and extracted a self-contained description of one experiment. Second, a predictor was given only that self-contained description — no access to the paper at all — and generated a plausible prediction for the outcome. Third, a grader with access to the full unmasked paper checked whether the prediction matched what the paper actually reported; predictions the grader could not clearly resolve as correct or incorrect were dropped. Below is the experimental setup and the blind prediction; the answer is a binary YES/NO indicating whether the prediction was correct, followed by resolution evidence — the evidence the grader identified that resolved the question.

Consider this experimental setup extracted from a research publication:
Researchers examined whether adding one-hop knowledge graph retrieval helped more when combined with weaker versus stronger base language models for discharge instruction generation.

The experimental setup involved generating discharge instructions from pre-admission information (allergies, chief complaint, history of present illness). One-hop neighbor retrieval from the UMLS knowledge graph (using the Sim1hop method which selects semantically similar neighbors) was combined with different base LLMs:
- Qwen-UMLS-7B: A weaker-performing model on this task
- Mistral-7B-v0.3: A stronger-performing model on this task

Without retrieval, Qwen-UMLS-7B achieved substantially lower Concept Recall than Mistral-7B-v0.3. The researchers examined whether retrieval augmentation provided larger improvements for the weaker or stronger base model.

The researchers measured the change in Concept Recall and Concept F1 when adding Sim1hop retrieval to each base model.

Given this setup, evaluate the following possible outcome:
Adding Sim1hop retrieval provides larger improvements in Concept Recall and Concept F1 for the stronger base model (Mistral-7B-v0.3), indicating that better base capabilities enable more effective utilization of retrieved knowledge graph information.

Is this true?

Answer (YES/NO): NO